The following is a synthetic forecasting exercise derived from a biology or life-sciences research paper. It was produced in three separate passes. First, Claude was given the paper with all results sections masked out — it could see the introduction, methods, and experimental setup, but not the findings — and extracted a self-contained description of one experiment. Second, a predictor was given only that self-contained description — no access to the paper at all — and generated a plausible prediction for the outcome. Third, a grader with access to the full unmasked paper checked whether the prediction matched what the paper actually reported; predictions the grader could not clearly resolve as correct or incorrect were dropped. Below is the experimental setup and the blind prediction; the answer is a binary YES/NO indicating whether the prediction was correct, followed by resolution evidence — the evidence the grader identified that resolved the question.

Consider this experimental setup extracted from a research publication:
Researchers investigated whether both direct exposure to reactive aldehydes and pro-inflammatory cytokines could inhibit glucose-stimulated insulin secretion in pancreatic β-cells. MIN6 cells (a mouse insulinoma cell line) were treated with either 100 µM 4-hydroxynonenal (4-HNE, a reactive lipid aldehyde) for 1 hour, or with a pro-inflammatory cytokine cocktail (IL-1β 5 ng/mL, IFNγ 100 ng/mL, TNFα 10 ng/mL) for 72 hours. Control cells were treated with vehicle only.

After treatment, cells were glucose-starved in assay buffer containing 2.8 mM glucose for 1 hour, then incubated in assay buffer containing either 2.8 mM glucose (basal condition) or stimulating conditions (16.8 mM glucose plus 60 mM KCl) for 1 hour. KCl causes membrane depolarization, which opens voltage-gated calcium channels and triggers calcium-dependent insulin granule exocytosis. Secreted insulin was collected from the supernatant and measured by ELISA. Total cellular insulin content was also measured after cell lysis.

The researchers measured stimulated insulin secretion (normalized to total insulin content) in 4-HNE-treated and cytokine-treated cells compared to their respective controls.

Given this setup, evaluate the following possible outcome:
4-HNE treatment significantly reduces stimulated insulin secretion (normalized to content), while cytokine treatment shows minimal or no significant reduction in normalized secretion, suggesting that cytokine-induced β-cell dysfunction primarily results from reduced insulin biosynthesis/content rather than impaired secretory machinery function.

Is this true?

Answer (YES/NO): NO